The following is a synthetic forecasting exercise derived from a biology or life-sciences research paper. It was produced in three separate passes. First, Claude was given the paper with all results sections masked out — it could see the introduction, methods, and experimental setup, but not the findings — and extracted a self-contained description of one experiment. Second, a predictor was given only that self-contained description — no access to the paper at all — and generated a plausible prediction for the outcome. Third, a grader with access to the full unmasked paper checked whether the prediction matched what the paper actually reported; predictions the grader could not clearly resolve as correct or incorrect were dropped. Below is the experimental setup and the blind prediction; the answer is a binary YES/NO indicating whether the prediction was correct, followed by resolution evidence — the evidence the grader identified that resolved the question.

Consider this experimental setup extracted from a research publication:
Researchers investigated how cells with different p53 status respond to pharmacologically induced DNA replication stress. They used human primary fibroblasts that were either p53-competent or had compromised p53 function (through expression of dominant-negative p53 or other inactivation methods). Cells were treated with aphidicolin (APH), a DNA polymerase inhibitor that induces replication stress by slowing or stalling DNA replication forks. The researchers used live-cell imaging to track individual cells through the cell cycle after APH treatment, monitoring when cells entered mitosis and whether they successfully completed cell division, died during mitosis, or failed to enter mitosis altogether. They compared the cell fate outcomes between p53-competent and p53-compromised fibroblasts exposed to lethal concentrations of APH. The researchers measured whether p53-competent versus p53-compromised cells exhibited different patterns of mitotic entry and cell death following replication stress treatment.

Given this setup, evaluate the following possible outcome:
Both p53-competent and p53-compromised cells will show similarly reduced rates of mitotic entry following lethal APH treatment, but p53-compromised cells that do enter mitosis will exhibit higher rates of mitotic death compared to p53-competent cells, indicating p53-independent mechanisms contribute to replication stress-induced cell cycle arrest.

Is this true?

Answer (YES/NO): NO